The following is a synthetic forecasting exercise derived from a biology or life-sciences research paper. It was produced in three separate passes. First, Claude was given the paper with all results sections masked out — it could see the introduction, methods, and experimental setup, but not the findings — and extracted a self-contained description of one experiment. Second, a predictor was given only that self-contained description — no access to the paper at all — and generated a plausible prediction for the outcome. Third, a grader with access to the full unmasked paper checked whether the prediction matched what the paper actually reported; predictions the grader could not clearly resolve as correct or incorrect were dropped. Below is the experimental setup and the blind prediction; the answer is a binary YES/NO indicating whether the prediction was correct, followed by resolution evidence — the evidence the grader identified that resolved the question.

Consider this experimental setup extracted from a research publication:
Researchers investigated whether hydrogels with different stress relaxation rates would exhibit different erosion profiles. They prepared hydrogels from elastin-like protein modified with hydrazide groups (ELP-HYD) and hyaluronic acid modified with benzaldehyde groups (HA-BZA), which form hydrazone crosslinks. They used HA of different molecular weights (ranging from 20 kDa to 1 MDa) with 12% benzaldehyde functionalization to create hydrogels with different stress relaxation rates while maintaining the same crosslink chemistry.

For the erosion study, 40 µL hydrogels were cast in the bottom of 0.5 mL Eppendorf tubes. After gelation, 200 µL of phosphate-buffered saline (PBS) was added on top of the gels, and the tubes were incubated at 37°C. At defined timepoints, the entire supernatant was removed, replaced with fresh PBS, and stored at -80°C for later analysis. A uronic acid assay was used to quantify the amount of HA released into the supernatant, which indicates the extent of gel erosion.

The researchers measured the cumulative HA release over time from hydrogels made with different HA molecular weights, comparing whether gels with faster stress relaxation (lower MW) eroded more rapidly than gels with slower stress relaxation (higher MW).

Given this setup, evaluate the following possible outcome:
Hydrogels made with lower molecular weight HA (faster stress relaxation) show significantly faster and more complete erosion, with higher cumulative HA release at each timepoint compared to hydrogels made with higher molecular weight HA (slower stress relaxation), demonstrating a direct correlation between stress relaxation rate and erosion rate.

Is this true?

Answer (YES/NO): NO